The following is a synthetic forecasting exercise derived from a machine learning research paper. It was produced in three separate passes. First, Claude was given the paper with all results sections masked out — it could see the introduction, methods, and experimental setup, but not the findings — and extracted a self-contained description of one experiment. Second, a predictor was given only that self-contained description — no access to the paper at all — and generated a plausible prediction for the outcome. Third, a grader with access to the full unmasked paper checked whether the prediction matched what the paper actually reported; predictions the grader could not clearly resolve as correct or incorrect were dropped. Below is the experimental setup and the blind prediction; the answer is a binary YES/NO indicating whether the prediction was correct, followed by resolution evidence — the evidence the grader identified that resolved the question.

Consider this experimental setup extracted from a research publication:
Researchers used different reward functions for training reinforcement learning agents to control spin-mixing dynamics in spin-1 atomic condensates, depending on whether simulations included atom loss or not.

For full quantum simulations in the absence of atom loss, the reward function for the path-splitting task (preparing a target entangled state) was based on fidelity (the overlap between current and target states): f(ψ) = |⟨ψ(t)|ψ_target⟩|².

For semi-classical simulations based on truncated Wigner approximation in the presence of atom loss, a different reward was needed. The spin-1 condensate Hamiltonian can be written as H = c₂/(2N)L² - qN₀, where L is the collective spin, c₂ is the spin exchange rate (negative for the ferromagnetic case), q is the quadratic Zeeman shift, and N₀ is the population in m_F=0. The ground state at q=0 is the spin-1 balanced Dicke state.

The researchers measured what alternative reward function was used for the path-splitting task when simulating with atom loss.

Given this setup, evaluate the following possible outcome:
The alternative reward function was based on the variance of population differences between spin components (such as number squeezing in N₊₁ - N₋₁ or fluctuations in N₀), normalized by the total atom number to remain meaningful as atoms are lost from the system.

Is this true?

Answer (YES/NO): NO